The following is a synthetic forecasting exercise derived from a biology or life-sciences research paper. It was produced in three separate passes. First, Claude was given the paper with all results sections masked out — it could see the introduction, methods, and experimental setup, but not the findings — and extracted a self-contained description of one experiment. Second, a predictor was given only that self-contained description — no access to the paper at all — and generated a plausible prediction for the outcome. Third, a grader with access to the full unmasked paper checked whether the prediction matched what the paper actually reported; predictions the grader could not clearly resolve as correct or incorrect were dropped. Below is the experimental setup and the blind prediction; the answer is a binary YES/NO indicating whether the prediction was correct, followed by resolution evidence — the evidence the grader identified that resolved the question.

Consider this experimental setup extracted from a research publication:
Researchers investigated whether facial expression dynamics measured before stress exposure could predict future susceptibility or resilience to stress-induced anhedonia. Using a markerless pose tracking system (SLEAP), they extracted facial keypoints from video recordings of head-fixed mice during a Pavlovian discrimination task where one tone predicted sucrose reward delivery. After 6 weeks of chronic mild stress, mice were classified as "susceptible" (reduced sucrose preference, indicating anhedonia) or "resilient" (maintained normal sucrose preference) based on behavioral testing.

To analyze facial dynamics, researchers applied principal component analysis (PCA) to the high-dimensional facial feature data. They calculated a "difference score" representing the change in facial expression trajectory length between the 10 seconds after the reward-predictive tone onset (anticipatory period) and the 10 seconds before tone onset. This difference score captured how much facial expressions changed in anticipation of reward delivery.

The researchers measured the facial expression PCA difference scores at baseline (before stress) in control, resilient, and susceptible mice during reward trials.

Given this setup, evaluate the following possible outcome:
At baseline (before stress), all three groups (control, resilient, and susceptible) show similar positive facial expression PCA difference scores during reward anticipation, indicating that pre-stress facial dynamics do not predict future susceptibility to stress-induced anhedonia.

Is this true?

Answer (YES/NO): NO